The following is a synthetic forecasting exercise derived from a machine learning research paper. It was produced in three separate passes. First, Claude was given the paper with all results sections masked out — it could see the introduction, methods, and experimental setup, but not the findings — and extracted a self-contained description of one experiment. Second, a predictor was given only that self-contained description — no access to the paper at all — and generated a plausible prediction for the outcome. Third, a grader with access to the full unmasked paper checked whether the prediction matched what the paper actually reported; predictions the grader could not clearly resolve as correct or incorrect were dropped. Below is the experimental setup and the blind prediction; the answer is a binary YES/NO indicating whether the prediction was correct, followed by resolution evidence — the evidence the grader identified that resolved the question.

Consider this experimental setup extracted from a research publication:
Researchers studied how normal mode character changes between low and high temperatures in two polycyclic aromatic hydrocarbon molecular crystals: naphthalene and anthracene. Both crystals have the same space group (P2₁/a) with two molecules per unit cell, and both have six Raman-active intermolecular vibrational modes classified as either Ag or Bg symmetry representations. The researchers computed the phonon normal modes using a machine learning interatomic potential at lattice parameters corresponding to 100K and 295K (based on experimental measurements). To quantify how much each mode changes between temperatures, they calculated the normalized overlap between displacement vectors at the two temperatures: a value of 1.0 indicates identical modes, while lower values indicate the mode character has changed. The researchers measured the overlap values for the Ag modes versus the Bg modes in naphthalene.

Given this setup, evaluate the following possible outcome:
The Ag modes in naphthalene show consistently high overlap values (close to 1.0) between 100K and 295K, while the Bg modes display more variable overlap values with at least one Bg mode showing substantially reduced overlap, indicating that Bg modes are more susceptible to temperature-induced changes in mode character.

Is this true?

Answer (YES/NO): NO